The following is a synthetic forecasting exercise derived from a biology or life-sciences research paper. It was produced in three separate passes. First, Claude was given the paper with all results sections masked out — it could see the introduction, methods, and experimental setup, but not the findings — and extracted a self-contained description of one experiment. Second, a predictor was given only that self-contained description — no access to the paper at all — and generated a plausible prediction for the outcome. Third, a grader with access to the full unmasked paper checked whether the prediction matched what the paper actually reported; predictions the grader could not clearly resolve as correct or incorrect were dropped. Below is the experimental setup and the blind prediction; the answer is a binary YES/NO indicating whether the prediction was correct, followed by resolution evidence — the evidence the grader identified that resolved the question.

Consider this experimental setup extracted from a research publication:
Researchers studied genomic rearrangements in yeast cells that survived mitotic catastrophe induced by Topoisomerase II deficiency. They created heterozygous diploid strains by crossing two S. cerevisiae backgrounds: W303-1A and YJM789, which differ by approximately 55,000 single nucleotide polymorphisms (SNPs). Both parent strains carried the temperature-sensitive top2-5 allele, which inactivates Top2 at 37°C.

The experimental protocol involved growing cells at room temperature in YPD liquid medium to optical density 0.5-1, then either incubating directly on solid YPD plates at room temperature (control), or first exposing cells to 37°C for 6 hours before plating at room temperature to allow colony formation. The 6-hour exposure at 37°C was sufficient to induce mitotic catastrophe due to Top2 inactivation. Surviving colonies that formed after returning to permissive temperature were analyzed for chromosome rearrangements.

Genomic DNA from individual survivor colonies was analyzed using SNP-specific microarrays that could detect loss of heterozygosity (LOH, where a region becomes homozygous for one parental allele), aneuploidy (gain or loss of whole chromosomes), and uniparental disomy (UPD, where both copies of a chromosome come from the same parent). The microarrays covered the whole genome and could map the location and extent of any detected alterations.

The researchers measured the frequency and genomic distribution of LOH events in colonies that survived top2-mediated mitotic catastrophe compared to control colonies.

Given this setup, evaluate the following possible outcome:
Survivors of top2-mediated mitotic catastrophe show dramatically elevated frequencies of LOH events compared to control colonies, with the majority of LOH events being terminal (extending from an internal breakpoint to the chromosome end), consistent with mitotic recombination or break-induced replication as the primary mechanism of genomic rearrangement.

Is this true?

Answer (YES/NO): NO